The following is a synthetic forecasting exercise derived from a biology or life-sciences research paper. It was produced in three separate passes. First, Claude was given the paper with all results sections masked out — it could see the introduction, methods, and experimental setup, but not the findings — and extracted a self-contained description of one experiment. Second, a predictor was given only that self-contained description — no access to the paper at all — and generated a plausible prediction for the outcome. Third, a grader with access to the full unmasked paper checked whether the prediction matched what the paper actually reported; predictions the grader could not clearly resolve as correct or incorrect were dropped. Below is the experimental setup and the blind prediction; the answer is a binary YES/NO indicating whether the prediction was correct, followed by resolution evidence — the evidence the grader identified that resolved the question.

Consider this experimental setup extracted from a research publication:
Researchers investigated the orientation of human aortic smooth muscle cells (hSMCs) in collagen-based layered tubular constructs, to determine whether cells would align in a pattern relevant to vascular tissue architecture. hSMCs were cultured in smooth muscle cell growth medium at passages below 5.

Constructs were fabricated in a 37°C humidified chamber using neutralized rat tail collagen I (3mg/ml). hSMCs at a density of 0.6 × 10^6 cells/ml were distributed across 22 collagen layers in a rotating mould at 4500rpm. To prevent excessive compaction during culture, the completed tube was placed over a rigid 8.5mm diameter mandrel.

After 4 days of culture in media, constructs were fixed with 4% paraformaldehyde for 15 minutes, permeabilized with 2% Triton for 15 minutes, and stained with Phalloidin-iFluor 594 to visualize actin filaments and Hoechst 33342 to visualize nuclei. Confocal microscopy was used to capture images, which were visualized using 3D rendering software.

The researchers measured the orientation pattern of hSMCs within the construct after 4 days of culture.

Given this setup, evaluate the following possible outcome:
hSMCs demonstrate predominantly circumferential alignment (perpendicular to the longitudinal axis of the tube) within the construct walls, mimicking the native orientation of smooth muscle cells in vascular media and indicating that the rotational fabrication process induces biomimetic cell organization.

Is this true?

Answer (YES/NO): YES